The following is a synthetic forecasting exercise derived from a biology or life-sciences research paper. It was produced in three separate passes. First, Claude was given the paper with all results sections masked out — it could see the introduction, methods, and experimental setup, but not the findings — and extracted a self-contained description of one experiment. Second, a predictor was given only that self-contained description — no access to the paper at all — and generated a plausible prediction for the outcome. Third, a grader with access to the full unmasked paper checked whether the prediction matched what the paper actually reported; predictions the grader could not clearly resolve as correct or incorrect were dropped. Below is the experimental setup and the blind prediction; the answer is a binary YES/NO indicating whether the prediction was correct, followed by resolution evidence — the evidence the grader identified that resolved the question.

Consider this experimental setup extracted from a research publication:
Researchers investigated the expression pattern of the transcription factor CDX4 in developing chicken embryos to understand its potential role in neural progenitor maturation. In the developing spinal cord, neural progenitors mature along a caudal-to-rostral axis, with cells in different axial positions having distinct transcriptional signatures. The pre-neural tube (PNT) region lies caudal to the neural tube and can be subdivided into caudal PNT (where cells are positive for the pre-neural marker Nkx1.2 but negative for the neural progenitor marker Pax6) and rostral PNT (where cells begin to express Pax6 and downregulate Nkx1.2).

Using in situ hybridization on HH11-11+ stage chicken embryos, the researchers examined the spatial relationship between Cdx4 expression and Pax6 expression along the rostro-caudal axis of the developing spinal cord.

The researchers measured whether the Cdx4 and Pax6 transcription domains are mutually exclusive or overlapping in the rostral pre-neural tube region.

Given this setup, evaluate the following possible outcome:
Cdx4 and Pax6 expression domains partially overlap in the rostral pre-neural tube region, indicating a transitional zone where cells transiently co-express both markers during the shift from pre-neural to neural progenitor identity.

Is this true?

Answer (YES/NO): YES